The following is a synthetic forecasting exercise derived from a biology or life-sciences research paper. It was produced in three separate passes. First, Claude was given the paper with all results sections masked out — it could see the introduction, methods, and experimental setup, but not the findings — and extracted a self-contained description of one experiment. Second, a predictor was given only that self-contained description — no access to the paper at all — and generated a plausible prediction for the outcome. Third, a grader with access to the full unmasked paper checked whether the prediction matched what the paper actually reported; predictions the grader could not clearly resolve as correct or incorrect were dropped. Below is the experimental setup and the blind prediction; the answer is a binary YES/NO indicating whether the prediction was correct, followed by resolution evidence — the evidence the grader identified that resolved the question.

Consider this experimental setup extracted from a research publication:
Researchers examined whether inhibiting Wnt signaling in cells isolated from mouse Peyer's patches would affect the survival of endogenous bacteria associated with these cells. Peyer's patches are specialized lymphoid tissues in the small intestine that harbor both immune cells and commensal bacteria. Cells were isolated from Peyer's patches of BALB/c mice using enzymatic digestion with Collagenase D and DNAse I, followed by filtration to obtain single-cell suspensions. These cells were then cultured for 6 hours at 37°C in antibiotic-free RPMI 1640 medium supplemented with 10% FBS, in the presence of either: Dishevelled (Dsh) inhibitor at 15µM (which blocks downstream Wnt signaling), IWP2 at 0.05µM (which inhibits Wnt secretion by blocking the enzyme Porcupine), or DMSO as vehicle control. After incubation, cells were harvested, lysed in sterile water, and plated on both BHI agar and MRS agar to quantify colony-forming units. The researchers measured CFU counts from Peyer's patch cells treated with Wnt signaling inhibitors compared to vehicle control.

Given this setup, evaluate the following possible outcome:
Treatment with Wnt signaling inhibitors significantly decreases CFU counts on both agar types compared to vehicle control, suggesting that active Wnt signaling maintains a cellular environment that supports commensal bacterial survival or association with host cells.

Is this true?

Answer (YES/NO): YES